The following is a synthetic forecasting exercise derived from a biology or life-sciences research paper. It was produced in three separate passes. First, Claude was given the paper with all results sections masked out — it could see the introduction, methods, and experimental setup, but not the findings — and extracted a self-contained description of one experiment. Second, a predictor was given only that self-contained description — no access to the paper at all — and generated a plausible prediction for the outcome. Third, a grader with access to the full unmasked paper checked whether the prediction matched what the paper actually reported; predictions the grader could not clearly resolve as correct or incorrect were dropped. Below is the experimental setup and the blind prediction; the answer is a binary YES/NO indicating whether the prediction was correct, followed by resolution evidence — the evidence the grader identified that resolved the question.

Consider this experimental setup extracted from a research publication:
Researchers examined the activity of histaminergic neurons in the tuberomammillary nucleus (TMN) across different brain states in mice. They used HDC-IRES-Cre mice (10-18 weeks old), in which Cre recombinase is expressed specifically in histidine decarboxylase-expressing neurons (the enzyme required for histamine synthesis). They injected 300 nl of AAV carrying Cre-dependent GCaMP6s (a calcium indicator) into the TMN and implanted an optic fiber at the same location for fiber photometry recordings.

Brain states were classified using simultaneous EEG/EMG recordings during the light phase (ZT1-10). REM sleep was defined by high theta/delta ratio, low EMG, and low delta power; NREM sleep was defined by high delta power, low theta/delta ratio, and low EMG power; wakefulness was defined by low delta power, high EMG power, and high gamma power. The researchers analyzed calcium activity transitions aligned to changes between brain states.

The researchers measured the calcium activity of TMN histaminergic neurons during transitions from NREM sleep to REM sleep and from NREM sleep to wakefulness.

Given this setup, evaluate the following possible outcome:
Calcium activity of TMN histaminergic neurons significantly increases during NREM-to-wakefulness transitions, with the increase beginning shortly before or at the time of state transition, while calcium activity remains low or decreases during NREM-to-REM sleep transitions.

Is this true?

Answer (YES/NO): NO